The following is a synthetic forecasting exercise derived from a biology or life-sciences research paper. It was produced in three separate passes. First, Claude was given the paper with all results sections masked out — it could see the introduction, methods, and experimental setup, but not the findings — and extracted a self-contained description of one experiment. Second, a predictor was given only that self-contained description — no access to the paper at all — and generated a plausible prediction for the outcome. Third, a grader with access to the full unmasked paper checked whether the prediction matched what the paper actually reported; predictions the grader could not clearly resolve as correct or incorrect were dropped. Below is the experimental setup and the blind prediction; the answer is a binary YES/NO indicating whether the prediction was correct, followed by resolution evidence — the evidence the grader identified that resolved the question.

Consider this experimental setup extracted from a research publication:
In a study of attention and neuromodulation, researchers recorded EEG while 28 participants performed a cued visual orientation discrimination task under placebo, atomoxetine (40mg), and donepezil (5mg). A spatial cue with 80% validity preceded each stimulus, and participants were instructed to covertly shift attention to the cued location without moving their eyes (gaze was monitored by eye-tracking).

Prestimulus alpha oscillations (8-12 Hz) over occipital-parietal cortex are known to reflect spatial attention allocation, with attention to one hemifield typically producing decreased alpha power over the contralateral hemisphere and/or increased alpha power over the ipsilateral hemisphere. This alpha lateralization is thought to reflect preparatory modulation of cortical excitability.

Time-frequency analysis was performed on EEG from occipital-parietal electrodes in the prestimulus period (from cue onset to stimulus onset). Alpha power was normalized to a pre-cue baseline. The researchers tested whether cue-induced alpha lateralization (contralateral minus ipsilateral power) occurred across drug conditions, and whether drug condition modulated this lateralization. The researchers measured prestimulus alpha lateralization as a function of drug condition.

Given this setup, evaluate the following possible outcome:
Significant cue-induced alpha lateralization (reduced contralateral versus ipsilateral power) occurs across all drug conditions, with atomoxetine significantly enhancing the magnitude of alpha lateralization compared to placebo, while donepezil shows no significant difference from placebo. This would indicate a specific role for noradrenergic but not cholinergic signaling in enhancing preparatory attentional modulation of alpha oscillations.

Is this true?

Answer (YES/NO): NO